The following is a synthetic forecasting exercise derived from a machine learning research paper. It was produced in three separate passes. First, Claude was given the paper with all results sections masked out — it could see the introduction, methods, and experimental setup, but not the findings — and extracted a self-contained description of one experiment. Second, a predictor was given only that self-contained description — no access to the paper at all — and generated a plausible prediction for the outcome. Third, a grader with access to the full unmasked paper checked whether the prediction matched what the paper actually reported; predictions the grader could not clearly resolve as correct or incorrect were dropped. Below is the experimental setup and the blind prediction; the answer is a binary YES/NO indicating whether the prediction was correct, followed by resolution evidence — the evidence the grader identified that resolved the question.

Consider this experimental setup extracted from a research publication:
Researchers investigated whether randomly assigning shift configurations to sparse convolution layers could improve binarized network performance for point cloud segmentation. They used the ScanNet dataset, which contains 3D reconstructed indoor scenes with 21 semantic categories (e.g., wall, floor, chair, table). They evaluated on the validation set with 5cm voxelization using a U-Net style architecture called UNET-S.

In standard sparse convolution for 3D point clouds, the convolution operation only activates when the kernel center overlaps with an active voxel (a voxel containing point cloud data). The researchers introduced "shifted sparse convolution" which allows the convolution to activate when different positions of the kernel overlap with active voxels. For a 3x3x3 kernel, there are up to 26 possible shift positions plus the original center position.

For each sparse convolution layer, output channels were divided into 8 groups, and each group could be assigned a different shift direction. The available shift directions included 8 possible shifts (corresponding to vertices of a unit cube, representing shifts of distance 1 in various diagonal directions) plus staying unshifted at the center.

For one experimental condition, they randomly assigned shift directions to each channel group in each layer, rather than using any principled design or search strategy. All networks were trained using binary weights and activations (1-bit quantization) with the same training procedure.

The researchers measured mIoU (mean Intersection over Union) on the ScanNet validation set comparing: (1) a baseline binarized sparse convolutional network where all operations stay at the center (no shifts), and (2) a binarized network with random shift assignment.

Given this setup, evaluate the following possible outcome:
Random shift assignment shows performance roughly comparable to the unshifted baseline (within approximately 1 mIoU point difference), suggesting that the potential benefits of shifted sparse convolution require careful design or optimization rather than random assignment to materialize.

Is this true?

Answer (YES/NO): YES